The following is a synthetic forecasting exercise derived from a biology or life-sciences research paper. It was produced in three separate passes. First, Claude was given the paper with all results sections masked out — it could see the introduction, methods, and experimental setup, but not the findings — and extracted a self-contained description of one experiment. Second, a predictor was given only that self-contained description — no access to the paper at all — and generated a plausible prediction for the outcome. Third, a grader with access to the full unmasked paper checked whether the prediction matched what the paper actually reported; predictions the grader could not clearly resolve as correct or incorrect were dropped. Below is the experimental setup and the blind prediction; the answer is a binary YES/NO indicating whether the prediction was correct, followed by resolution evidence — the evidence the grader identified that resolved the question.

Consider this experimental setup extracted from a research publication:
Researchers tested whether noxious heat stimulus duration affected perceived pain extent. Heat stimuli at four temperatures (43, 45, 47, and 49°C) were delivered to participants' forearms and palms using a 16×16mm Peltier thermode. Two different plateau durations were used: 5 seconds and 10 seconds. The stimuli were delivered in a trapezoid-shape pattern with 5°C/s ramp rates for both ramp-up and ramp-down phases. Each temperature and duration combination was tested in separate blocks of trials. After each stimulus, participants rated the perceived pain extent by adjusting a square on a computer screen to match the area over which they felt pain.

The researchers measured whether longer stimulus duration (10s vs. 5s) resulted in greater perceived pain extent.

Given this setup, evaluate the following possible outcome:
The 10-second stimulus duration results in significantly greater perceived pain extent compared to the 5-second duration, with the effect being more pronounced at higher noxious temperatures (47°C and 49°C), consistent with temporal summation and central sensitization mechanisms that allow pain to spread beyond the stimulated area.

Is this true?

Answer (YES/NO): YES